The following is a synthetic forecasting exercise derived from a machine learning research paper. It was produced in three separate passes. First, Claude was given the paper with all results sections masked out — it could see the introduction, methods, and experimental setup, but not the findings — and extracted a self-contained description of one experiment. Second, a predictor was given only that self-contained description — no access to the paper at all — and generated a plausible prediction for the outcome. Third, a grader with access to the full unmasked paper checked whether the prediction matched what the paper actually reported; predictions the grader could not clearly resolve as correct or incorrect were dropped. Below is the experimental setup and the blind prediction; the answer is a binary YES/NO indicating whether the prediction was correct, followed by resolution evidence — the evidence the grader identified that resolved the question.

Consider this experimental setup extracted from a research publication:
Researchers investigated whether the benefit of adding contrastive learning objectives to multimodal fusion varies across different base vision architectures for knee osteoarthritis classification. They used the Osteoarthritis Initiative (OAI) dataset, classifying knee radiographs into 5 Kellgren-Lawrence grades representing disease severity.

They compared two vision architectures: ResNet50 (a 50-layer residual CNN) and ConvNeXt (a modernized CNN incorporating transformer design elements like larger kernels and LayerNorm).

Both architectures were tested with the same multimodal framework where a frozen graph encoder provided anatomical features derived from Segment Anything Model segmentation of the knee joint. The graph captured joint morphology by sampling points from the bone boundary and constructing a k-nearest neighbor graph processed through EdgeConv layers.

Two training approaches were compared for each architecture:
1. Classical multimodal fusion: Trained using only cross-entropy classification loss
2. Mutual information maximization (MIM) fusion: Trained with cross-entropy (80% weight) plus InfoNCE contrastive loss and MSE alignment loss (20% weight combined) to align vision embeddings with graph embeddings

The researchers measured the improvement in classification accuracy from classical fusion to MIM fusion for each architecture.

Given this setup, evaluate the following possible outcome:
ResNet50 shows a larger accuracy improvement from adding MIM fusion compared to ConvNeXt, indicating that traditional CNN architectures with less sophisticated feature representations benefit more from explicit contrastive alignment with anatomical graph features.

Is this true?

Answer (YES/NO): YES